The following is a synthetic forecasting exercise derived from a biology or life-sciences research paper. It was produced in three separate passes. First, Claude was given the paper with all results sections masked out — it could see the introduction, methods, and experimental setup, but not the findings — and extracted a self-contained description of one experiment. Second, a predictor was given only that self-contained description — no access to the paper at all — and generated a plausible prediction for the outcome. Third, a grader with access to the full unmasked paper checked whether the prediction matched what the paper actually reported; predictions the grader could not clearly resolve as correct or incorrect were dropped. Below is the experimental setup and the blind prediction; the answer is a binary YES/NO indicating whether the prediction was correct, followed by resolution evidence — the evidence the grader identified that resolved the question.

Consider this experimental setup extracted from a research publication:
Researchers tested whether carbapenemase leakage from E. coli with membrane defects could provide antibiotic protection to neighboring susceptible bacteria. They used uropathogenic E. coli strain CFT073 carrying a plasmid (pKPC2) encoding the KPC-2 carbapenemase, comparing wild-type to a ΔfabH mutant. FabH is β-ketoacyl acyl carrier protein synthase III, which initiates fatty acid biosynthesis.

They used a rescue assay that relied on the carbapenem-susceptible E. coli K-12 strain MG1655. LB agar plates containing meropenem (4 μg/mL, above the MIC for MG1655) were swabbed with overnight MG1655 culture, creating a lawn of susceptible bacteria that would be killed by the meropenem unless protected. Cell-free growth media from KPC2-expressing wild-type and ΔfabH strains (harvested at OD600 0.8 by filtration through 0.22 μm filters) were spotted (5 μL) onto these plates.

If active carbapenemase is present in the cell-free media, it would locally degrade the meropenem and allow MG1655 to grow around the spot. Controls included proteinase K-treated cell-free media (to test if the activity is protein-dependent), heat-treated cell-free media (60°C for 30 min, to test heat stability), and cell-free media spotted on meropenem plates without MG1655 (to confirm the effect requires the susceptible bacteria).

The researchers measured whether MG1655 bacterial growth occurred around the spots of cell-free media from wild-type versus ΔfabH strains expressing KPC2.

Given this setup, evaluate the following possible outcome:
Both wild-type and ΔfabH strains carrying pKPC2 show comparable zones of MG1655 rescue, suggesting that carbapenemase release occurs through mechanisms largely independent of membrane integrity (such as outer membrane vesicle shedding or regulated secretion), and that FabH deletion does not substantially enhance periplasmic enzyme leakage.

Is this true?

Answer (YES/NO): NO